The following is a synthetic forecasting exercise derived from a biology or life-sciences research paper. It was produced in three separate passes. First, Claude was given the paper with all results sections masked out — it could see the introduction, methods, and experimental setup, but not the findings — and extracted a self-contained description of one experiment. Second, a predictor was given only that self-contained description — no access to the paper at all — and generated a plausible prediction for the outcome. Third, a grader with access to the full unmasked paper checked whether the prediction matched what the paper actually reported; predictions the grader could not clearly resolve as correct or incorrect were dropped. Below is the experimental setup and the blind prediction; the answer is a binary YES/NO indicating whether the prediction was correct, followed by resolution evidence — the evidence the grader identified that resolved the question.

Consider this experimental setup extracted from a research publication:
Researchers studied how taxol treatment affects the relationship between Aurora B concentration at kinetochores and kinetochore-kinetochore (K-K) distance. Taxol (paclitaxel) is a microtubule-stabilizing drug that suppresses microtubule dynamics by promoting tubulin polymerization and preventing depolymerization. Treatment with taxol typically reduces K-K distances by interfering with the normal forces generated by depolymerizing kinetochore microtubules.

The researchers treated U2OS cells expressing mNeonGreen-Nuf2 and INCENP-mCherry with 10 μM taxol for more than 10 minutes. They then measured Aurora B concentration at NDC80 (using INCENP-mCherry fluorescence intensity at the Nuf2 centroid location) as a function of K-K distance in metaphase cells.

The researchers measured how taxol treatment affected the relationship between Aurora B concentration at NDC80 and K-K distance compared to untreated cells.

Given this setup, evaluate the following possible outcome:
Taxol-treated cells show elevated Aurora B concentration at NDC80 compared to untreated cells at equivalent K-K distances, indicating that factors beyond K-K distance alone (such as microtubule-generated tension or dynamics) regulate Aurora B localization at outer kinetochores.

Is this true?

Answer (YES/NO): NO